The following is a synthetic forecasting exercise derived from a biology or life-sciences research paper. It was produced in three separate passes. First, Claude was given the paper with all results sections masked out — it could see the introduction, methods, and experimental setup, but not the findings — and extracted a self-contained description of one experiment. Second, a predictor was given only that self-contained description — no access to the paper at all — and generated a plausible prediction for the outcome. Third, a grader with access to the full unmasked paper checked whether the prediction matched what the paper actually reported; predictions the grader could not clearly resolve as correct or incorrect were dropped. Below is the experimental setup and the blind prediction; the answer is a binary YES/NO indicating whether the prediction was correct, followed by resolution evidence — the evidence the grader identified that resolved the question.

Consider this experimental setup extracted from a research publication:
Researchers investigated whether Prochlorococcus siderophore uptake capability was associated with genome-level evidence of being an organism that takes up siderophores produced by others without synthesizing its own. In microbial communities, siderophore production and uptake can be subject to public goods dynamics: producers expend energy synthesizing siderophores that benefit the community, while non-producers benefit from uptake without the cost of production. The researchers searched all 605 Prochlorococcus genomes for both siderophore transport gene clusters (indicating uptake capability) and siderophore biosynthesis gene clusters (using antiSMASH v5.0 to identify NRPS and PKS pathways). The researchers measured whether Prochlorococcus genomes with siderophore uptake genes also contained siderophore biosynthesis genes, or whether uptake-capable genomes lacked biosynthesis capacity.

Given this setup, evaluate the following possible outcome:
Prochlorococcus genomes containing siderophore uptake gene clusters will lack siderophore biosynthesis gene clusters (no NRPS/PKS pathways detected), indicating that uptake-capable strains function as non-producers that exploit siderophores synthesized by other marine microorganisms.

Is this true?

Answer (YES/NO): YES